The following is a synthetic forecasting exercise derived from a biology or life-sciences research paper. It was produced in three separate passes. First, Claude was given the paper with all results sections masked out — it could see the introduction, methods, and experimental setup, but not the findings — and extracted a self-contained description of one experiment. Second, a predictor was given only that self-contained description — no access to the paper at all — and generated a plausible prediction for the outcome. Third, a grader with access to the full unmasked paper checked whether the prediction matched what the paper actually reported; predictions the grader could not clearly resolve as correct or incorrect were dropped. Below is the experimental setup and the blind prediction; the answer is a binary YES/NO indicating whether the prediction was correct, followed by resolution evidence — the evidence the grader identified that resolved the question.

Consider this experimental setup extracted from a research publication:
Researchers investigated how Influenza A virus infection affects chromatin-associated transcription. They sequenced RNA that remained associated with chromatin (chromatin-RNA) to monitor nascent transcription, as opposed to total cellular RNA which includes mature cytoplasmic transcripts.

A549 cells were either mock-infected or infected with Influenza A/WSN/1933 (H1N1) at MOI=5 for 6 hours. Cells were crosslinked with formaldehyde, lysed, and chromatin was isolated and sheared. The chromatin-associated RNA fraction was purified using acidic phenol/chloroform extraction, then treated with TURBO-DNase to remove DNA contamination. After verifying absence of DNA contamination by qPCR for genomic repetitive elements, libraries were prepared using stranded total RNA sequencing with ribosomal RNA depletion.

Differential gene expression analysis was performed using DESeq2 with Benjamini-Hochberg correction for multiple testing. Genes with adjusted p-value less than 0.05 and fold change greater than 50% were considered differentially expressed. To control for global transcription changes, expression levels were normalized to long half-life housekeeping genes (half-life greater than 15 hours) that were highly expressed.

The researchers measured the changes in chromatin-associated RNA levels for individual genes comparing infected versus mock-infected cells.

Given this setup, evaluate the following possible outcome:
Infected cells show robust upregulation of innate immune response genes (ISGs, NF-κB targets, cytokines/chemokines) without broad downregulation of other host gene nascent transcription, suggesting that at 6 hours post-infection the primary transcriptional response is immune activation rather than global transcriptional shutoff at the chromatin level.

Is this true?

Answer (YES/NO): NO